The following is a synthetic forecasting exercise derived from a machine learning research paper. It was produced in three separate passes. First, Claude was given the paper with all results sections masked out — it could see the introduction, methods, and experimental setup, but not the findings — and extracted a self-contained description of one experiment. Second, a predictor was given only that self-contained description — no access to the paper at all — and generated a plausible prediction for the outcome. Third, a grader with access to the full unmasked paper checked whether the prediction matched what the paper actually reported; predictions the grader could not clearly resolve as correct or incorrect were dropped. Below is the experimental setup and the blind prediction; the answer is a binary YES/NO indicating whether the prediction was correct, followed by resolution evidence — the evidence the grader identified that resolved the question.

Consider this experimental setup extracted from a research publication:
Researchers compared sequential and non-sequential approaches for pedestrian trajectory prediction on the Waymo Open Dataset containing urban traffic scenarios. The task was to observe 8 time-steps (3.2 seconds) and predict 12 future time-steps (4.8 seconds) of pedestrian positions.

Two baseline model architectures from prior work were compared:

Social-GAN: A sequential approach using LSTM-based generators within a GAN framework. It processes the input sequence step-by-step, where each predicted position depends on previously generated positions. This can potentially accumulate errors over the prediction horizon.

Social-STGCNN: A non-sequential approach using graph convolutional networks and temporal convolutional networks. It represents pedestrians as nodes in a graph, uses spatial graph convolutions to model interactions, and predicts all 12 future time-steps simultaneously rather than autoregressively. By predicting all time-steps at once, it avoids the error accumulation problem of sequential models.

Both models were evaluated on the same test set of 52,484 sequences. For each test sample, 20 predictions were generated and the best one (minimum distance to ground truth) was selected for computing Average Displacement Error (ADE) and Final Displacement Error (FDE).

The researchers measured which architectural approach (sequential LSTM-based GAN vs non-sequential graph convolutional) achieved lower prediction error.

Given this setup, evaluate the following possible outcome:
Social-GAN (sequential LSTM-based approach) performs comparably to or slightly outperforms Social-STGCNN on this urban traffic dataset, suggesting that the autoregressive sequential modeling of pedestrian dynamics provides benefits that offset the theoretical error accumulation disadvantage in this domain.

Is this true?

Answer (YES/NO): NO